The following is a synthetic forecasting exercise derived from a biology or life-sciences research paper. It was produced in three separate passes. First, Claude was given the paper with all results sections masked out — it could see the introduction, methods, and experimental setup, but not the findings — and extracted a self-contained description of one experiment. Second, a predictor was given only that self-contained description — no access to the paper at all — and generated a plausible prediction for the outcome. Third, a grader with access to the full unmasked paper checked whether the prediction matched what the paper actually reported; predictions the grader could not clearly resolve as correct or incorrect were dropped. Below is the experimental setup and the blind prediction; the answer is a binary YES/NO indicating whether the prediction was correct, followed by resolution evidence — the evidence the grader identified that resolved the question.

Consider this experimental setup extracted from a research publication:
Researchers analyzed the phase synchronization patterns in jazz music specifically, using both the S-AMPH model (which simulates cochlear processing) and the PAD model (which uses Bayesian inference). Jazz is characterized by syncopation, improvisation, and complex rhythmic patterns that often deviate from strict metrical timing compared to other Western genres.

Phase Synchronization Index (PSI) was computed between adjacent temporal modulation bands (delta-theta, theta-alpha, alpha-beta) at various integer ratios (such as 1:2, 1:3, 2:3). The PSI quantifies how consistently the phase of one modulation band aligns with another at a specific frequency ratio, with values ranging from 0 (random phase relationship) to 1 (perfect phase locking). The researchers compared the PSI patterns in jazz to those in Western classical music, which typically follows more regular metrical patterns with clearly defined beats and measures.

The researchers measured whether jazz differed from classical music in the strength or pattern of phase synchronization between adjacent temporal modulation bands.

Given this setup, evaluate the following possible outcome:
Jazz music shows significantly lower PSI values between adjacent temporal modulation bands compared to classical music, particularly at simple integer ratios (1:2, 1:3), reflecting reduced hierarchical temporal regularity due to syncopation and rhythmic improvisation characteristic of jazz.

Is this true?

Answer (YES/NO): NO